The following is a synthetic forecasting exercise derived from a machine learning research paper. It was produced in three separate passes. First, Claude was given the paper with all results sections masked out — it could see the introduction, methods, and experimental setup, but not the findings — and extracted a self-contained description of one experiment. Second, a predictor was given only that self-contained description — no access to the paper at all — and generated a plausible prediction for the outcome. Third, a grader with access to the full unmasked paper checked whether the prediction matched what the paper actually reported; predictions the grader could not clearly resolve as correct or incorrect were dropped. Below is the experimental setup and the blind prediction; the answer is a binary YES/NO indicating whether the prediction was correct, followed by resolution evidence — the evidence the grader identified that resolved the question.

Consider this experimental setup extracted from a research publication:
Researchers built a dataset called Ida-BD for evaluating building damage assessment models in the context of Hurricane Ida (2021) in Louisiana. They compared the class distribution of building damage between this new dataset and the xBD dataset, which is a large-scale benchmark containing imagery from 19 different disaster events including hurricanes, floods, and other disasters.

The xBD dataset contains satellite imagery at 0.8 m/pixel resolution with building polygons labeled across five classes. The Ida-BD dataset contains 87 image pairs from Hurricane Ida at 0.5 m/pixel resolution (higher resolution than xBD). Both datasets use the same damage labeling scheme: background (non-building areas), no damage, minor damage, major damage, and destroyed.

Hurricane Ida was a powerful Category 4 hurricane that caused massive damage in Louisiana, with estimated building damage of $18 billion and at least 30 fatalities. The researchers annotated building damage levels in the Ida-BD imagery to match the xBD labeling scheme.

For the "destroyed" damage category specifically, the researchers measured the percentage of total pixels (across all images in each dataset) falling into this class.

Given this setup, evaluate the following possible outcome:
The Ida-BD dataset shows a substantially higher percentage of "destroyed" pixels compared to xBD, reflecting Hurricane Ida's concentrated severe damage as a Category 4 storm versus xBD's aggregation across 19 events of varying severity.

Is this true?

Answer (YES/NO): NO